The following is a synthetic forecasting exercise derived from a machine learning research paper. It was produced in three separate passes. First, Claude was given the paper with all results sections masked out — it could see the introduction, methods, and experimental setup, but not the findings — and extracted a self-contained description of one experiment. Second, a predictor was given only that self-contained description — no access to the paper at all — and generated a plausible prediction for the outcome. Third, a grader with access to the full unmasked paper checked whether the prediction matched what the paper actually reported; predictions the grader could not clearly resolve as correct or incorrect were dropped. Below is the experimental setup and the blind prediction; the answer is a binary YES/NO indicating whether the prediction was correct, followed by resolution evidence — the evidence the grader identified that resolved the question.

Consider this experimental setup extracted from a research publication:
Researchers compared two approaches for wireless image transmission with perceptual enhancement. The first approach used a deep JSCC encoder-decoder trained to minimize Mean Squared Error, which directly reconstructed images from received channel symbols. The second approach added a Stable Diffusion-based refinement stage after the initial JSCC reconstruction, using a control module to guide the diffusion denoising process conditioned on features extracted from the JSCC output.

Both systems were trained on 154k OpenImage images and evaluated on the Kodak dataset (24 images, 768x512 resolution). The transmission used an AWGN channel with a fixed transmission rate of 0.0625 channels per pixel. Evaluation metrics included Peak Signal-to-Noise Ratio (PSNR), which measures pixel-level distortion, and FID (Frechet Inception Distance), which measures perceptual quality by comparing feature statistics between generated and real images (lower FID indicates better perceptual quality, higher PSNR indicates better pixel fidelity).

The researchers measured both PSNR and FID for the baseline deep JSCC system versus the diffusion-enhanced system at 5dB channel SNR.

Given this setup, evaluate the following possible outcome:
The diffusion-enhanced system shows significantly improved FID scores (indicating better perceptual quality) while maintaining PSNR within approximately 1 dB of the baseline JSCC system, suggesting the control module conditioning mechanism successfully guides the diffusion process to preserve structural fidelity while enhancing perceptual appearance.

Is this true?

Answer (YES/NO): NO